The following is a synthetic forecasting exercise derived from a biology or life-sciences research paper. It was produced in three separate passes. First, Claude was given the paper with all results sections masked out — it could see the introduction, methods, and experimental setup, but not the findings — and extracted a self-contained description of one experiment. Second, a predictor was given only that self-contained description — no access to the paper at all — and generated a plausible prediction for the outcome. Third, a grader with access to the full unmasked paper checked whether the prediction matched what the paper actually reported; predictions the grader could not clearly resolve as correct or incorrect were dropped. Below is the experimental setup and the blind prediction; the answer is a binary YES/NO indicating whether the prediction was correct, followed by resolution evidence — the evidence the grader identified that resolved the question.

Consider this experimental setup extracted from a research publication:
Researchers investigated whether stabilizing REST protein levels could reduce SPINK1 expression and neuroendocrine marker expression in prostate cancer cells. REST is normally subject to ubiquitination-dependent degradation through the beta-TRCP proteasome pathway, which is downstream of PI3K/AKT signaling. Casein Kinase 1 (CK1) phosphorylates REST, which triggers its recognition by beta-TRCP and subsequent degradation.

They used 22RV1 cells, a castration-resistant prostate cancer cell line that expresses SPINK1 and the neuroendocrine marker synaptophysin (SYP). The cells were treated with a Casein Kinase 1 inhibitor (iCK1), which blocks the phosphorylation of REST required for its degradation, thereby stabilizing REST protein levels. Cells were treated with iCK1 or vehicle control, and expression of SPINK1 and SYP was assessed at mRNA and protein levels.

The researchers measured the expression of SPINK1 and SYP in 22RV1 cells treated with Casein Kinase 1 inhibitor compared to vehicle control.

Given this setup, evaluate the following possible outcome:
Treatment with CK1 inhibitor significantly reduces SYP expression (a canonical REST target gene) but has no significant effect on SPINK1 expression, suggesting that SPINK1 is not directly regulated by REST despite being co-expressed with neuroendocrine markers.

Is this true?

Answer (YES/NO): NO